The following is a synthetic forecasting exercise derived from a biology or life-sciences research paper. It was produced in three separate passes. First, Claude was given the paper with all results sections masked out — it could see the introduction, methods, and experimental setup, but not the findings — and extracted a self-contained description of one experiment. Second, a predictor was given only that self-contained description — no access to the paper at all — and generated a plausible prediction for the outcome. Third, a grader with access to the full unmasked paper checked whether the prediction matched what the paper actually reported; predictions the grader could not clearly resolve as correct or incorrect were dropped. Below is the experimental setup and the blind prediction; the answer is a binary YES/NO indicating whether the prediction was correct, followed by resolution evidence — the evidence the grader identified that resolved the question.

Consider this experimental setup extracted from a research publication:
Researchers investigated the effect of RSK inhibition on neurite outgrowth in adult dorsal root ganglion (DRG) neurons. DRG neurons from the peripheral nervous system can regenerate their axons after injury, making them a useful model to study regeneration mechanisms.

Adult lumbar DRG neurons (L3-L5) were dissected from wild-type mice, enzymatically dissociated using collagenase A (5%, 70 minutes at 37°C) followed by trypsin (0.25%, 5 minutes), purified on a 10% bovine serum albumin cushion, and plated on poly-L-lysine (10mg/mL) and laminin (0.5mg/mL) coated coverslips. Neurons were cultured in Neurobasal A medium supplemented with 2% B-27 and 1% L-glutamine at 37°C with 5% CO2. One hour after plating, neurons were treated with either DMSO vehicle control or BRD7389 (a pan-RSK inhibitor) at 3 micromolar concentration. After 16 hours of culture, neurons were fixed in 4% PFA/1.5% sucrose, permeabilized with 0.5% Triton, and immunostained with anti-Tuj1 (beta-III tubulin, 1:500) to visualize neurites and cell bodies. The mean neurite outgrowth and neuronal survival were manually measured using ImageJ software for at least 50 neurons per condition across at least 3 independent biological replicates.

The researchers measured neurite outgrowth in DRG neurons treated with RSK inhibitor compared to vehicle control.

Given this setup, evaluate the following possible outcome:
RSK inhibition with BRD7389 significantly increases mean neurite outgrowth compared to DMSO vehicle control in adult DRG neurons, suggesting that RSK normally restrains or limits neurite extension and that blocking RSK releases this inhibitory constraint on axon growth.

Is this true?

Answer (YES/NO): NO